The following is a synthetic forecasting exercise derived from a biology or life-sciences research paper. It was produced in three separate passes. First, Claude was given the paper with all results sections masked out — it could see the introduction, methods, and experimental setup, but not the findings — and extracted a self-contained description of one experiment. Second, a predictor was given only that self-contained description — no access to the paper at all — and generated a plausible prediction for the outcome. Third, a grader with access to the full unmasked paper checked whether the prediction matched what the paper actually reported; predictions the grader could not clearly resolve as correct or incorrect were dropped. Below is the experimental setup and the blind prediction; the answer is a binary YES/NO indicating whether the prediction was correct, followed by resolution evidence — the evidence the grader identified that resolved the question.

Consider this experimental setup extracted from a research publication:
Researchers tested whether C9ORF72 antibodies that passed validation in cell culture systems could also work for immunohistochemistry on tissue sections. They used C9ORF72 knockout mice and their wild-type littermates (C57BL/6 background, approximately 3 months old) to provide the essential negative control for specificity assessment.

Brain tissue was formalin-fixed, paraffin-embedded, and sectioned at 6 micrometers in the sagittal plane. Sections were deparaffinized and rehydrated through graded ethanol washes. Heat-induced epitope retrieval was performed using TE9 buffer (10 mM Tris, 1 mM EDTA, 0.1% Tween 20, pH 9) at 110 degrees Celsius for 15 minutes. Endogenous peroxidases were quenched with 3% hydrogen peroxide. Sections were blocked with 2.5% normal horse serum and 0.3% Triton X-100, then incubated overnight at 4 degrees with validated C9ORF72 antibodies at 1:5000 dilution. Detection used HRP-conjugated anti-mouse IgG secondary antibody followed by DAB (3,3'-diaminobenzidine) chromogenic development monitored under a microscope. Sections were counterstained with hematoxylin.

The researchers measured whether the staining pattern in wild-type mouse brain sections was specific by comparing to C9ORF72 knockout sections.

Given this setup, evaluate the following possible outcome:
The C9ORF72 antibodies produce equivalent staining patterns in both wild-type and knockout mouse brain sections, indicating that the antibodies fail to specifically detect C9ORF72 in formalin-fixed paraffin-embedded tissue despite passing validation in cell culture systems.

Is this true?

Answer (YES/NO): NO